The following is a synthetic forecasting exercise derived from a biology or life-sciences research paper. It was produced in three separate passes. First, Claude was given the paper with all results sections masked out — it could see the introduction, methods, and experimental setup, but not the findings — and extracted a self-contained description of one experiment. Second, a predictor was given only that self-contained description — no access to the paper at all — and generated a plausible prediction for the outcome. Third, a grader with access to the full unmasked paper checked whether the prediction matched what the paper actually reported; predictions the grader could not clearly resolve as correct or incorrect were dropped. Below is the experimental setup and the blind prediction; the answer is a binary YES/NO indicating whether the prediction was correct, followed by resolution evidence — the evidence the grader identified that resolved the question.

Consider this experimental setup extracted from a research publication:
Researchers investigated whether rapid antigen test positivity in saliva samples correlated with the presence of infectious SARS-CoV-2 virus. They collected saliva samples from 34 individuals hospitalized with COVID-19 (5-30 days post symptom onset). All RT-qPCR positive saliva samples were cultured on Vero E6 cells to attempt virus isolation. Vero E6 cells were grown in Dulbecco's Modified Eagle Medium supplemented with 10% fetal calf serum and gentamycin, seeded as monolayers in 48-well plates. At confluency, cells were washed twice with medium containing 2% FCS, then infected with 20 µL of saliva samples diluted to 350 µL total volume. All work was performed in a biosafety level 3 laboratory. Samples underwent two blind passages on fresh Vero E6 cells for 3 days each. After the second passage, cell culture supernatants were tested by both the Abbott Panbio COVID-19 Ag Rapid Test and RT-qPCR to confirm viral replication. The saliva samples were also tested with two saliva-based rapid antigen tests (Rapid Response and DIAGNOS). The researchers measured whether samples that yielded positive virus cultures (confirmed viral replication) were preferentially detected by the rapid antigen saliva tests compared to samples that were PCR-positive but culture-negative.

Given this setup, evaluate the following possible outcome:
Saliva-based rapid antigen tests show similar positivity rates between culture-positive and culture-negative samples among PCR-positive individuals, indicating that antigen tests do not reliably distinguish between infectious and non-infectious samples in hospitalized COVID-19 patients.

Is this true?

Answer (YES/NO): NO